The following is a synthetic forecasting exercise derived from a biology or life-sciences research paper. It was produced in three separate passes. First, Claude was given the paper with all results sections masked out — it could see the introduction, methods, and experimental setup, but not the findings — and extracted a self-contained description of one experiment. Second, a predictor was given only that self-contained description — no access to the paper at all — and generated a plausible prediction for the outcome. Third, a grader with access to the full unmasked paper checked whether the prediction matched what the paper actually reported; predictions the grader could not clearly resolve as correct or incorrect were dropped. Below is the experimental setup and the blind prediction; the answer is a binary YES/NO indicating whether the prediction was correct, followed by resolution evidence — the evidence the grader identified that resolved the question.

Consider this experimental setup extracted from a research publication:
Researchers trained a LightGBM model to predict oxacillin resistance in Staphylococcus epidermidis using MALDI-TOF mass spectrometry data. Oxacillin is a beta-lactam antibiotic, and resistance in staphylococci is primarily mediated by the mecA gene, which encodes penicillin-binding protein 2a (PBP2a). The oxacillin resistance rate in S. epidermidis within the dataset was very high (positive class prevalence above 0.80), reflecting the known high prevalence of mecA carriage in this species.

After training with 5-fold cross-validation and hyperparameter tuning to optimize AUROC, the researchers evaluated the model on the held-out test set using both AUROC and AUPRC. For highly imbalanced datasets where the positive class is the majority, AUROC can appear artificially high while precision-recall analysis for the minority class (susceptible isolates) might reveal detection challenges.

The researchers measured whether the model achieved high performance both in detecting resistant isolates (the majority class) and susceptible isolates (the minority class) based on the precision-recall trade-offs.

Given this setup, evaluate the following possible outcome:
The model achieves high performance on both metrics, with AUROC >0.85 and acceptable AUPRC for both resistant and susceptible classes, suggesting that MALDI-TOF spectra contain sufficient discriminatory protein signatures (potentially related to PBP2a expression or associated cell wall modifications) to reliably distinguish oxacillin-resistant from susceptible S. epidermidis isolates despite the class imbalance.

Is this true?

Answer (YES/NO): YES